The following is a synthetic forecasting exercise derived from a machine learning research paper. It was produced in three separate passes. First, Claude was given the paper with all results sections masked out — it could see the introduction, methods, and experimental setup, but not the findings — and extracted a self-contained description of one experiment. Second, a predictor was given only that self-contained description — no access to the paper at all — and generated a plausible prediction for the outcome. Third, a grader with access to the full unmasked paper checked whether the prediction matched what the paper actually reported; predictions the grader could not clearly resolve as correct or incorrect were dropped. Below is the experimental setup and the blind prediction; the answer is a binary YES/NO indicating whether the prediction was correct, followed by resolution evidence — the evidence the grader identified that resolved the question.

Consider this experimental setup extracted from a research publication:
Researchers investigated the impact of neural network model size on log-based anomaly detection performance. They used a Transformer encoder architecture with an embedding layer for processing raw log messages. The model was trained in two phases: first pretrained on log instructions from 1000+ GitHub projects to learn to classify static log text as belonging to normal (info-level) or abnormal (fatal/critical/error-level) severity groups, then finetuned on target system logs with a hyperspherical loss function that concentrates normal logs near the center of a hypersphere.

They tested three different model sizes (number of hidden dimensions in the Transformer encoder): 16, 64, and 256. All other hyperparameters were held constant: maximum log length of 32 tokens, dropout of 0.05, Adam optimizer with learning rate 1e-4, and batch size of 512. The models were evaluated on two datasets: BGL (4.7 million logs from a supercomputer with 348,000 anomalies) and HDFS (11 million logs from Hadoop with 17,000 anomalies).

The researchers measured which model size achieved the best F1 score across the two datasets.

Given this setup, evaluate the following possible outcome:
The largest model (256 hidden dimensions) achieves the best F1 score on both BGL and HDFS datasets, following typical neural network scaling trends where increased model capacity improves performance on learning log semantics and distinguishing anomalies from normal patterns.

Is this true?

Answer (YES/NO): NO